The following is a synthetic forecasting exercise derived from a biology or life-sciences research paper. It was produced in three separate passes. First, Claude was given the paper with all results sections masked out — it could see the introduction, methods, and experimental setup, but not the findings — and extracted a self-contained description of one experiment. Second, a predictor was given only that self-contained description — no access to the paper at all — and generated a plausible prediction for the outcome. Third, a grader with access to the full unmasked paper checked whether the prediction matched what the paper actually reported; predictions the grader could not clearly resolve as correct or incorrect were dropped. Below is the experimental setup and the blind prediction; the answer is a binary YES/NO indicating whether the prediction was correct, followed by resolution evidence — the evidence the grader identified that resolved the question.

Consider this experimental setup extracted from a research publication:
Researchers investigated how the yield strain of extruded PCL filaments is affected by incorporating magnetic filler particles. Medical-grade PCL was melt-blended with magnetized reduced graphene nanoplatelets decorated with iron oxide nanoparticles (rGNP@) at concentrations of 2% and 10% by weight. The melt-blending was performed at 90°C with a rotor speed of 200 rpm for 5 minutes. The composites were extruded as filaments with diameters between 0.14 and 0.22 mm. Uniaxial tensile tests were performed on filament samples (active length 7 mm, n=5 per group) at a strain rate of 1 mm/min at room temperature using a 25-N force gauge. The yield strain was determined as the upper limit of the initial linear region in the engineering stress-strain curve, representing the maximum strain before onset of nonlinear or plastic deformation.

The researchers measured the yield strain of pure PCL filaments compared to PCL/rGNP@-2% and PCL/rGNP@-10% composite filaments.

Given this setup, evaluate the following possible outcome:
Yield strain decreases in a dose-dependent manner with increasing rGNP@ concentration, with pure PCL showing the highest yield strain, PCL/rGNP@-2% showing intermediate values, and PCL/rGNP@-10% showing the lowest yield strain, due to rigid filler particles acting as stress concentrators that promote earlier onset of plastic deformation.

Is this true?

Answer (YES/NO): NO